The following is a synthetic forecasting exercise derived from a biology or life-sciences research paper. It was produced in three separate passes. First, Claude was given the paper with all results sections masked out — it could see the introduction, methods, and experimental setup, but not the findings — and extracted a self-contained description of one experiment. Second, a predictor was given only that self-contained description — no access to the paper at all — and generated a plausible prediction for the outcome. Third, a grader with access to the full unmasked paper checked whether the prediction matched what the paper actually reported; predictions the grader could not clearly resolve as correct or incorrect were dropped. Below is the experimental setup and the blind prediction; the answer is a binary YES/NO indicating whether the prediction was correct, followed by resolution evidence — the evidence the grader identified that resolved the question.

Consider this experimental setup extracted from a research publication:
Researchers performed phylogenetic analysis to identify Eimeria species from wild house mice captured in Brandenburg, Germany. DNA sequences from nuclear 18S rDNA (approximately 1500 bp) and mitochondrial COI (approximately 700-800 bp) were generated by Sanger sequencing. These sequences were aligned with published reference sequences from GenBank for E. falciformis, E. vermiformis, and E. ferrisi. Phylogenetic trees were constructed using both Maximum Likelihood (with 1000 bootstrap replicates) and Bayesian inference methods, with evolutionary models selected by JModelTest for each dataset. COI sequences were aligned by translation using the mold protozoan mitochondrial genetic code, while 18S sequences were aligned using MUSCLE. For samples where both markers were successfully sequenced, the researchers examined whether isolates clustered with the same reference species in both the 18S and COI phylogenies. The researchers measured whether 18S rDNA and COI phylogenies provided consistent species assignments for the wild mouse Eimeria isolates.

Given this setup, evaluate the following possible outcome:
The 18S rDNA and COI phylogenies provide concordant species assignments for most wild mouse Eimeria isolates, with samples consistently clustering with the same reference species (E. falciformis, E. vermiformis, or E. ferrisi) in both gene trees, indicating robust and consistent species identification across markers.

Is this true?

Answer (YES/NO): YES